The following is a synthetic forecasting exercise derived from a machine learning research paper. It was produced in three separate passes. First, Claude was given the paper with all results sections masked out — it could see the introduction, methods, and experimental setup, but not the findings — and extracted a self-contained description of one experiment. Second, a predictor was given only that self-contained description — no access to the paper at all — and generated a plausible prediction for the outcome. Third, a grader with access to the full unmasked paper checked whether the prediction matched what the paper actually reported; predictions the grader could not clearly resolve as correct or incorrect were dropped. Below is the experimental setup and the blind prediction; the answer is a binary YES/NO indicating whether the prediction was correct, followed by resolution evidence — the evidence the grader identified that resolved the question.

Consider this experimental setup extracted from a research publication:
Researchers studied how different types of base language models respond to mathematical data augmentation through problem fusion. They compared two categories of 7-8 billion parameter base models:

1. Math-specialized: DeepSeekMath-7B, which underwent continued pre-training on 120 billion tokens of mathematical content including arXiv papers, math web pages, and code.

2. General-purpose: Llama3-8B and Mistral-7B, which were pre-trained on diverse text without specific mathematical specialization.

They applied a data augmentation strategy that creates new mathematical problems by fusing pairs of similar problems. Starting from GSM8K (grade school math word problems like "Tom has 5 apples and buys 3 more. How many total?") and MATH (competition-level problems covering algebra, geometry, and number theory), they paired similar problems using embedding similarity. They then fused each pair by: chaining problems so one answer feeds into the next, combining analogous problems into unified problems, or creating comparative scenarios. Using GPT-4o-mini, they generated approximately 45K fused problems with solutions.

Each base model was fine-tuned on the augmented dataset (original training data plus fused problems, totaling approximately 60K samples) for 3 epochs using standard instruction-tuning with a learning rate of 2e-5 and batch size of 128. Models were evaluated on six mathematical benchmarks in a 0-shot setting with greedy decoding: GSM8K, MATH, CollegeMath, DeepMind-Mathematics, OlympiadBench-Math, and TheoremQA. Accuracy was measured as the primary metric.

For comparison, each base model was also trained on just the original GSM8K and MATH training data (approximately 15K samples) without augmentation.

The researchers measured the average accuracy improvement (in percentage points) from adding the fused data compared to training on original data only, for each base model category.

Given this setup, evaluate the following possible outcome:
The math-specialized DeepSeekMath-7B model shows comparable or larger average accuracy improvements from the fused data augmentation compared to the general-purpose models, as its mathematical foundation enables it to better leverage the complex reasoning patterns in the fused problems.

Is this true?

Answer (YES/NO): NO